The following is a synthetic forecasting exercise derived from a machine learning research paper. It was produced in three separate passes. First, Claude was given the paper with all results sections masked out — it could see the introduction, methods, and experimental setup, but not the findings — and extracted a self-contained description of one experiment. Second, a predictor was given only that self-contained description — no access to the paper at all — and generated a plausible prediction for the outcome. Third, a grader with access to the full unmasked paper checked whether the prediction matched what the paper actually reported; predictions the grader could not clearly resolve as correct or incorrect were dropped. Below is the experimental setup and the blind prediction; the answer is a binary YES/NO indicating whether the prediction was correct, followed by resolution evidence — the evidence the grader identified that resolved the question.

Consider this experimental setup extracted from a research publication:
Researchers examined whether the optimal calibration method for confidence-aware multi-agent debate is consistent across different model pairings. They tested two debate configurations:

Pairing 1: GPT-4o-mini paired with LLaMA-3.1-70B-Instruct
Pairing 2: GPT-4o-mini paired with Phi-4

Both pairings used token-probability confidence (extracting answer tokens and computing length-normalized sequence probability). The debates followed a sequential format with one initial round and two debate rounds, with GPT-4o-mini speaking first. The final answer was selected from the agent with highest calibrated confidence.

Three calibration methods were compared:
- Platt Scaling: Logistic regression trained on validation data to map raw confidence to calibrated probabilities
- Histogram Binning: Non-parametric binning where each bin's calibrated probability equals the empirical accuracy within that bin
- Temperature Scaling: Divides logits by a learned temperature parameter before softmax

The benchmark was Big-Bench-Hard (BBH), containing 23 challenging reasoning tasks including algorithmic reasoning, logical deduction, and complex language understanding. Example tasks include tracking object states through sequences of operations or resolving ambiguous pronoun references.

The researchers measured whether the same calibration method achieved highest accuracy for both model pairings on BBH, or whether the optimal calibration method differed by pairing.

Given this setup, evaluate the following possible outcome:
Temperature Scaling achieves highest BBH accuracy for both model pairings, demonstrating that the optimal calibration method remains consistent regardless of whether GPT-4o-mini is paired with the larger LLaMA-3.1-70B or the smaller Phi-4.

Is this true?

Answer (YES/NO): NO